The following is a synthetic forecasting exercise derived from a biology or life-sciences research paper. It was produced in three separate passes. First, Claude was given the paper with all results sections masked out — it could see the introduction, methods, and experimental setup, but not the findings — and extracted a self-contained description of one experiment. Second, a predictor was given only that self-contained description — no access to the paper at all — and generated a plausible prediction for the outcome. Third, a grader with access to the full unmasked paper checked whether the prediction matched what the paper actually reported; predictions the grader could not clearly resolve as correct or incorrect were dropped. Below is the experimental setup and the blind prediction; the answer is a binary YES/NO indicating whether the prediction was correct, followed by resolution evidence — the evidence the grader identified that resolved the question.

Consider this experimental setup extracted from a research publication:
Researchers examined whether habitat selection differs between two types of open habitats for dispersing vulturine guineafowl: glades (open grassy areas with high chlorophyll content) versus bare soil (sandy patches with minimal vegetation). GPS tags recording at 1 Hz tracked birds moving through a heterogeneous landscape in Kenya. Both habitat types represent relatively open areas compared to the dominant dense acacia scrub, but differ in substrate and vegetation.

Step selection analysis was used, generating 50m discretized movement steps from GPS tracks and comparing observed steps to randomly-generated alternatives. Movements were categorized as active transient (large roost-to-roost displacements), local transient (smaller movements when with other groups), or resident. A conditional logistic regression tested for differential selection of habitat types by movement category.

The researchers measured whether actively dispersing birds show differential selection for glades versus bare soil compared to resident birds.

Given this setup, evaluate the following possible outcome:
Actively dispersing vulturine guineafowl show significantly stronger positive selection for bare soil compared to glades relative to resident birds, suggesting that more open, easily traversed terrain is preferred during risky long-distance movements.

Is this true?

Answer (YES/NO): NO